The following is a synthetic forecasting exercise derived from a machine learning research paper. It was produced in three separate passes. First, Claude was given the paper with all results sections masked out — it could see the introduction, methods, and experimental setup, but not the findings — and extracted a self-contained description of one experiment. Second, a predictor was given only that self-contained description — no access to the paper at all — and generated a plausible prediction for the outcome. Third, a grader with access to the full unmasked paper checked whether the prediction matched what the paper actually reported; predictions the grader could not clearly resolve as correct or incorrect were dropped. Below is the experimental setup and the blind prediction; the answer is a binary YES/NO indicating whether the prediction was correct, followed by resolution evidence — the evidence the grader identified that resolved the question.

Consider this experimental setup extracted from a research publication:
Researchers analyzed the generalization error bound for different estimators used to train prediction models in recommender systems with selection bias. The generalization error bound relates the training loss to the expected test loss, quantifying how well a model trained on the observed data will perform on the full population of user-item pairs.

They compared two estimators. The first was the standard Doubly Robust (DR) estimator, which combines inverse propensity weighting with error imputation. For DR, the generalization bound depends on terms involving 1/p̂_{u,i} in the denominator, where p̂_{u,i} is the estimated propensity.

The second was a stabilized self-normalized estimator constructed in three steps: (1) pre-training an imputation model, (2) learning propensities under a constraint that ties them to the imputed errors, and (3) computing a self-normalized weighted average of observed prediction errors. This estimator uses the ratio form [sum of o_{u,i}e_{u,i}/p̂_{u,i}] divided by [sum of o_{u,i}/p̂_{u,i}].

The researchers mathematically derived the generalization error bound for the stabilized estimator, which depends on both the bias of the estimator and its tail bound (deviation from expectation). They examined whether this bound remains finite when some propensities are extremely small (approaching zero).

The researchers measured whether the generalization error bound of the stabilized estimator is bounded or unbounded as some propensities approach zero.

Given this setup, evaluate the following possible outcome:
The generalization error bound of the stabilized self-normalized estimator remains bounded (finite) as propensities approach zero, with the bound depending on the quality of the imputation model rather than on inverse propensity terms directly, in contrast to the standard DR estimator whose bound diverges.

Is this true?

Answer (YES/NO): YES